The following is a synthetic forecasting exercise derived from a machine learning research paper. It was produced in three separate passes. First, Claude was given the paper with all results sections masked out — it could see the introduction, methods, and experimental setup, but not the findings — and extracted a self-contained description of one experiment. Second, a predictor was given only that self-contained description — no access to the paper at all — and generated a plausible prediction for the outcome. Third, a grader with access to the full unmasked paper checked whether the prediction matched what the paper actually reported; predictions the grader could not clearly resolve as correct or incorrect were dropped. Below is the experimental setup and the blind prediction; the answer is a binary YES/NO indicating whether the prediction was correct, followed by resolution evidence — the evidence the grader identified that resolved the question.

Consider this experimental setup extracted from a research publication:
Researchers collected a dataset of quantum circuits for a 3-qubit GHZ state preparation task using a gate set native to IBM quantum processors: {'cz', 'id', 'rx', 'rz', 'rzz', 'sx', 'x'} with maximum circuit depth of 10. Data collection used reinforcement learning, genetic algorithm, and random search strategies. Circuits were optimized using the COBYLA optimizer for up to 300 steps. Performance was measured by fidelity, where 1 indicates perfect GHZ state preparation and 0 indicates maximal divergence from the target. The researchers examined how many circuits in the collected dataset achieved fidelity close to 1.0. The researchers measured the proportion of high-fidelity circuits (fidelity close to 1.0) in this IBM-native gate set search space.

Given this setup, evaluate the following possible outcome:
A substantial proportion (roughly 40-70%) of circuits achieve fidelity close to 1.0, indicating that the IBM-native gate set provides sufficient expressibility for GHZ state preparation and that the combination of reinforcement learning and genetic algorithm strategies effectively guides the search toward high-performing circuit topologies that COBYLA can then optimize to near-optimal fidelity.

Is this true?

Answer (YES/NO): NO